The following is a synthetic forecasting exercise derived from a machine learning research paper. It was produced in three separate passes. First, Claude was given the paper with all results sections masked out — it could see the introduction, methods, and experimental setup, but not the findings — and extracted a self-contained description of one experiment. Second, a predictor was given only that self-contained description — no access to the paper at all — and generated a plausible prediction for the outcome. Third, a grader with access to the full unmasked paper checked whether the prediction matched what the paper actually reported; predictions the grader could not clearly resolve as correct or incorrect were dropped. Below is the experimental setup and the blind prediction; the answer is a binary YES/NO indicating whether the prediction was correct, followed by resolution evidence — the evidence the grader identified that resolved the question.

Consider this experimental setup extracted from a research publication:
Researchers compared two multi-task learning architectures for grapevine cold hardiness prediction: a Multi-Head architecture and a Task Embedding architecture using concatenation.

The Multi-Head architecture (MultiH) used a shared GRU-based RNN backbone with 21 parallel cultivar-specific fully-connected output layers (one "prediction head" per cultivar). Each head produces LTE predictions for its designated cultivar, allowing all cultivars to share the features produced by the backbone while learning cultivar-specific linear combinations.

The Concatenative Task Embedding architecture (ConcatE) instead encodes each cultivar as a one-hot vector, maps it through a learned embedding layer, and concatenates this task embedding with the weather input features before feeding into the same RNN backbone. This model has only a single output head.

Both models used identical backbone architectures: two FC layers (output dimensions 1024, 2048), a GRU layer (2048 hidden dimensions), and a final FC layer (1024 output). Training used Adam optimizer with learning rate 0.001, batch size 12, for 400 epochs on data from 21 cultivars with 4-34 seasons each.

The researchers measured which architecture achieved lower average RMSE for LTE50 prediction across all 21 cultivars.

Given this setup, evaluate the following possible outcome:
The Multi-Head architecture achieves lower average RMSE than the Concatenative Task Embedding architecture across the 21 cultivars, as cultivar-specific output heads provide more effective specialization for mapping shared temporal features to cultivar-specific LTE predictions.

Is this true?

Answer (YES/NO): YES